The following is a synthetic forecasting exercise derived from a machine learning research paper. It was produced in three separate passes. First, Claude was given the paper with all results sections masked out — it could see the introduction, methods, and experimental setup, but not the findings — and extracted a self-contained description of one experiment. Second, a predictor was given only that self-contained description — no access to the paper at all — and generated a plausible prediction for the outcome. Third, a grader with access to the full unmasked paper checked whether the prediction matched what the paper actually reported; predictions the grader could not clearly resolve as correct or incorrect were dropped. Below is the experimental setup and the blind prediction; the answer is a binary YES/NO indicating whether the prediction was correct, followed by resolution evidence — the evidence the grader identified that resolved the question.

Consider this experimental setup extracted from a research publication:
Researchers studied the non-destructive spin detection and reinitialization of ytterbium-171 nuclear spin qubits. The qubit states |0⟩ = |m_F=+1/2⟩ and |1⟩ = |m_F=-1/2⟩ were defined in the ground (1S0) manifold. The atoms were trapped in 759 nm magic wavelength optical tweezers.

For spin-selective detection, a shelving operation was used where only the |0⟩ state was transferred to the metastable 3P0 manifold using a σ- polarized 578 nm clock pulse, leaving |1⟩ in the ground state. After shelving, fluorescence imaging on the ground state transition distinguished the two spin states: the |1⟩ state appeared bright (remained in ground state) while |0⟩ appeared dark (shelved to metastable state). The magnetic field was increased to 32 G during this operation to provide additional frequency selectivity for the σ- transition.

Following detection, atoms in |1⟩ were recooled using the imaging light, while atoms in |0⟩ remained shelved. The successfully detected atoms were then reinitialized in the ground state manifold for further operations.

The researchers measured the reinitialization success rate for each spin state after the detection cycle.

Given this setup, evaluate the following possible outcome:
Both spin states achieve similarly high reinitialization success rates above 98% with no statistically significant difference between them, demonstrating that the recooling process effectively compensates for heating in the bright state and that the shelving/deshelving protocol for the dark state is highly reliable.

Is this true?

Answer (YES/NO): NO